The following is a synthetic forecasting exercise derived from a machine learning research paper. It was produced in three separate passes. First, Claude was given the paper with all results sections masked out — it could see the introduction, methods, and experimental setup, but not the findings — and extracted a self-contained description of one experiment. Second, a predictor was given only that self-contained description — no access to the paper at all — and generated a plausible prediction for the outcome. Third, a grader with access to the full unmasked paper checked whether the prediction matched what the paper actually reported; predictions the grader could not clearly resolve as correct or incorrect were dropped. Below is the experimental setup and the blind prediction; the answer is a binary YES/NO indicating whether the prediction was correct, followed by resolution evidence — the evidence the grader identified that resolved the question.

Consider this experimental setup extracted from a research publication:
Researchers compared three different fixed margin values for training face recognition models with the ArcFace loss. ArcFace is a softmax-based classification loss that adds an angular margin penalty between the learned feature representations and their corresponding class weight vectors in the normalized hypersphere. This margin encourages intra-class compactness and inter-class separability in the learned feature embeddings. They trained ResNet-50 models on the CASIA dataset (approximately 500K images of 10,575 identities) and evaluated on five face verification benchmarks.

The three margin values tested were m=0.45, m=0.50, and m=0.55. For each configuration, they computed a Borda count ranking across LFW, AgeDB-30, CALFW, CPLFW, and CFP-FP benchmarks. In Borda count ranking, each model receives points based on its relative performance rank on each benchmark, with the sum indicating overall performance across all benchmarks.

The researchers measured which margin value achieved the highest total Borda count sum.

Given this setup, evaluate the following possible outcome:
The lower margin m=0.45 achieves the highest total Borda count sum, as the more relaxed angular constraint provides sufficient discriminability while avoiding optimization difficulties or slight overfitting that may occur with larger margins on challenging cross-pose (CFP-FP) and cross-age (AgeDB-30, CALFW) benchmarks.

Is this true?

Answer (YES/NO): NO